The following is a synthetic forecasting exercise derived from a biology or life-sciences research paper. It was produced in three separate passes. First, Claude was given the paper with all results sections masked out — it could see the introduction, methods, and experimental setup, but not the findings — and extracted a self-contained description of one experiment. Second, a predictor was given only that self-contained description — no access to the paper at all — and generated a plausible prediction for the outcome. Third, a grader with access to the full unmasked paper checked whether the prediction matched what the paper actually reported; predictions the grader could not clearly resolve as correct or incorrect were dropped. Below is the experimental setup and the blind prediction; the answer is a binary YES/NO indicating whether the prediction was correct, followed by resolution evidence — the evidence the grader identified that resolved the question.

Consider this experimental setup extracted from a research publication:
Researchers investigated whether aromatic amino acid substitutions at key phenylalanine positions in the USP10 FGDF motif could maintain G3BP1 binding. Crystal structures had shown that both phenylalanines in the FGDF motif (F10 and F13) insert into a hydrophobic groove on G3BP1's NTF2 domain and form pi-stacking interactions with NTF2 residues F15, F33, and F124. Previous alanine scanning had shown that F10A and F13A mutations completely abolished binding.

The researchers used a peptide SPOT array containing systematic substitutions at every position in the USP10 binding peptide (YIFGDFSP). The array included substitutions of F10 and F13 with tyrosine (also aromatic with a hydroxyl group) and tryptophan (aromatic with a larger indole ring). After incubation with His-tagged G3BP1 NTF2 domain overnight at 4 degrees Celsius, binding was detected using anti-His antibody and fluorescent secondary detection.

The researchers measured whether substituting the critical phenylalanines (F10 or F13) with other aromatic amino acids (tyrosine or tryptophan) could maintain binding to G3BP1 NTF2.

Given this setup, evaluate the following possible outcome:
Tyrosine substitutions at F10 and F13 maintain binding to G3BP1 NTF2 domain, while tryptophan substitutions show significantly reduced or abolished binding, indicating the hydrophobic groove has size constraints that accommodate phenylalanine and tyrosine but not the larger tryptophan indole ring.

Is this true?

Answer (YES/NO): NO